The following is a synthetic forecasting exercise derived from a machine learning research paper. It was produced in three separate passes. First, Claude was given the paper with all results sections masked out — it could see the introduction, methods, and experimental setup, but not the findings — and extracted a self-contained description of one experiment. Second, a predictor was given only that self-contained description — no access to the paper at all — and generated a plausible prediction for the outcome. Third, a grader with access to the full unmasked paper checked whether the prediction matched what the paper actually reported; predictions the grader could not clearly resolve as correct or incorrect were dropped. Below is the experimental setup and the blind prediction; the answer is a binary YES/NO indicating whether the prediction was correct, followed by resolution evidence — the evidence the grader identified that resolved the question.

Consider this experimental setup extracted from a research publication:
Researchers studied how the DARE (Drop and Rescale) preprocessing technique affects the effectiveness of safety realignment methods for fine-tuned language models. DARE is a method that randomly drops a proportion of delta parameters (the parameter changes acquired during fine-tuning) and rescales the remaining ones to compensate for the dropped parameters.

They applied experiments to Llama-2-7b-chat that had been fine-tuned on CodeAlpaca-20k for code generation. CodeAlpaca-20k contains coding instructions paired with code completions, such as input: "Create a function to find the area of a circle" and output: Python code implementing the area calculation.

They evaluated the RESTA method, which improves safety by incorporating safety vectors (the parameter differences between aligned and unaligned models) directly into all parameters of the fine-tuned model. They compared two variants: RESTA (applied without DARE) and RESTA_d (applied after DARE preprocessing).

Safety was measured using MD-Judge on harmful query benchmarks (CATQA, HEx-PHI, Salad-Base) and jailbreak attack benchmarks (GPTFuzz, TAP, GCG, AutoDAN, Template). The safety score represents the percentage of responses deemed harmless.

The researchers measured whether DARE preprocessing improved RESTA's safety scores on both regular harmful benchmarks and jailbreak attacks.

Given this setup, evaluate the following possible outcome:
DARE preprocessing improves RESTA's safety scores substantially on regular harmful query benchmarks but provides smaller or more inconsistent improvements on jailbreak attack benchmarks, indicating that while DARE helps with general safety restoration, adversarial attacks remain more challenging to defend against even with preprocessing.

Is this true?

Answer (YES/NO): NO